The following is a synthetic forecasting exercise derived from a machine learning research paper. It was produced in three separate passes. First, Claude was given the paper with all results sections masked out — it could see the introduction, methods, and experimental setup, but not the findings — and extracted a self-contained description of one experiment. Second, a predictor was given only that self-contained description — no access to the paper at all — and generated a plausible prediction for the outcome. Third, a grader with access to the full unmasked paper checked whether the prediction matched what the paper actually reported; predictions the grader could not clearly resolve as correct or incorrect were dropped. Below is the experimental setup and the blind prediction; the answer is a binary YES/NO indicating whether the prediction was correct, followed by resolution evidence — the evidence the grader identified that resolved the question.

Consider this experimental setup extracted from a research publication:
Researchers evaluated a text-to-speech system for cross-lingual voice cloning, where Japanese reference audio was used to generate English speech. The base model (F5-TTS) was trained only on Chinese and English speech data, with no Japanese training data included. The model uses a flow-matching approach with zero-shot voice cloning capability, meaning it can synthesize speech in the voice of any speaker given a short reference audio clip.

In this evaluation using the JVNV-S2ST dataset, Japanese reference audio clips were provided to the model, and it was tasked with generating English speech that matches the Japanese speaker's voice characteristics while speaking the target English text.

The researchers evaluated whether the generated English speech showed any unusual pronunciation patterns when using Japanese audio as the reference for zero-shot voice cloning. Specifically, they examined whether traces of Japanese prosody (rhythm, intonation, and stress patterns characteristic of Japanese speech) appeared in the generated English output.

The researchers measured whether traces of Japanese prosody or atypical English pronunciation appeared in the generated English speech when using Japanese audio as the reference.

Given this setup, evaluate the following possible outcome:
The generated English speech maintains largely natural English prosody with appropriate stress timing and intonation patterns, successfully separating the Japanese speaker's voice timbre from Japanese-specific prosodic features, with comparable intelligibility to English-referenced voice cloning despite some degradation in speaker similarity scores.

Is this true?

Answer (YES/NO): NO